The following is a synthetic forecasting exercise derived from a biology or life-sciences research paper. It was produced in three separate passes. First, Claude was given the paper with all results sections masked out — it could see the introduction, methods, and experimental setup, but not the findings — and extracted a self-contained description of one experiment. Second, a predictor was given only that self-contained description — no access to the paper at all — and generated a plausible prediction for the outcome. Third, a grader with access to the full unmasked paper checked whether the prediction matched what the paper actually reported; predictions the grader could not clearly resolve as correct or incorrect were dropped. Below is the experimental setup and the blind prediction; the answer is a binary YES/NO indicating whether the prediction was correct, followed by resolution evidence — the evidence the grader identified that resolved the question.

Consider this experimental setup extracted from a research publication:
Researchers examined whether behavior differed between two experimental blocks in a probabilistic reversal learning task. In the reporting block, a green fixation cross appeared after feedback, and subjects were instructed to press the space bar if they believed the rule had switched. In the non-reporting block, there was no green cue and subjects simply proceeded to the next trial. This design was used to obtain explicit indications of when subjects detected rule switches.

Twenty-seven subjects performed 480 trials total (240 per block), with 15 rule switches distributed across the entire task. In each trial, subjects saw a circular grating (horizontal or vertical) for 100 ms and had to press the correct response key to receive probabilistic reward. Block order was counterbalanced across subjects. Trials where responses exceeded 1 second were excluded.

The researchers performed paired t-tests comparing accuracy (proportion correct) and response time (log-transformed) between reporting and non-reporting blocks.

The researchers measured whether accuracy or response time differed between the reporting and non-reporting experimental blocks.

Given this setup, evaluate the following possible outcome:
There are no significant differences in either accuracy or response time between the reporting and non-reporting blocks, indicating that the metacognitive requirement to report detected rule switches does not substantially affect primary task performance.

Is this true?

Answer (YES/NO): YES